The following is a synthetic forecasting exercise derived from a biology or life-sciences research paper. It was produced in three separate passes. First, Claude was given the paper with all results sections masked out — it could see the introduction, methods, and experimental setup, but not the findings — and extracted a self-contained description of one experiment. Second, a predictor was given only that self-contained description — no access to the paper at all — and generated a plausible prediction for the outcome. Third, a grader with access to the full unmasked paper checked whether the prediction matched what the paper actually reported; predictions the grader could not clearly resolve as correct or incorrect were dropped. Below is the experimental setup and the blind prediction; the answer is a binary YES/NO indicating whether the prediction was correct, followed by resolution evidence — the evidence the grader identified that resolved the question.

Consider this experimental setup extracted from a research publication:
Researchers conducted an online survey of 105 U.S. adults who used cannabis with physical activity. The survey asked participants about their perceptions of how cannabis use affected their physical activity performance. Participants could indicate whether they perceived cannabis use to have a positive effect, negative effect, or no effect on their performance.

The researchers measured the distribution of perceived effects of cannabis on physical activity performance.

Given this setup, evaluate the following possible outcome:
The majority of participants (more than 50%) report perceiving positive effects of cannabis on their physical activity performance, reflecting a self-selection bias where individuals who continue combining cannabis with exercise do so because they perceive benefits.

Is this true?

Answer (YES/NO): YES